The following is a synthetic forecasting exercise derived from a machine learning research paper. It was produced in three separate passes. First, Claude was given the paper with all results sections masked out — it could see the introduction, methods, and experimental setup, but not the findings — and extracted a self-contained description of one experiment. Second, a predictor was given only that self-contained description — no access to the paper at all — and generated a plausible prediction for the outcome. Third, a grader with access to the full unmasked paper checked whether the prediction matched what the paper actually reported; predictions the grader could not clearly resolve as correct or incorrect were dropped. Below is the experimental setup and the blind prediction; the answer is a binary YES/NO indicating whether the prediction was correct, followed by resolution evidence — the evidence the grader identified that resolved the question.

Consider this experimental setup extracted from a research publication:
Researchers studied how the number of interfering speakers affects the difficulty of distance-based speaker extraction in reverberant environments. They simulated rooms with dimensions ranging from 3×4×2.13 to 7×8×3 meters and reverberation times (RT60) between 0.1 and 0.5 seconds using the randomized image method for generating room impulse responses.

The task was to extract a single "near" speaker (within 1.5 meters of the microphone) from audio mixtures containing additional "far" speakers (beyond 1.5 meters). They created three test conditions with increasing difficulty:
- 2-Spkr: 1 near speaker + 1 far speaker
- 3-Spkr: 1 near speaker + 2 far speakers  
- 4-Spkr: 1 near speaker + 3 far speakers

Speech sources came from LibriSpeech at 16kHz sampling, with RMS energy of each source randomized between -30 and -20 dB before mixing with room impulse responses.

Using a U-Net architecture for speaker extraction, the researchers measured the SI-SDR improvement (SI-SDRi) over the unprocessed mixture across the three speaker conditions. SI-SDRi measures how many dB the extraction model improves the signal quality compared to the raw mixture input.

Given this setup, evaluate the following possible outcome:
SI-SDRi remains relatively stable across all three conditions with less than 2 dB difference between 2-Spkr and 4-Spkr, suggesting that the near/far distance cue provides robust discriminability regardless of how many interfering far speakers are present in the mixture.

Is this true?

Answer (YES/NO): NO